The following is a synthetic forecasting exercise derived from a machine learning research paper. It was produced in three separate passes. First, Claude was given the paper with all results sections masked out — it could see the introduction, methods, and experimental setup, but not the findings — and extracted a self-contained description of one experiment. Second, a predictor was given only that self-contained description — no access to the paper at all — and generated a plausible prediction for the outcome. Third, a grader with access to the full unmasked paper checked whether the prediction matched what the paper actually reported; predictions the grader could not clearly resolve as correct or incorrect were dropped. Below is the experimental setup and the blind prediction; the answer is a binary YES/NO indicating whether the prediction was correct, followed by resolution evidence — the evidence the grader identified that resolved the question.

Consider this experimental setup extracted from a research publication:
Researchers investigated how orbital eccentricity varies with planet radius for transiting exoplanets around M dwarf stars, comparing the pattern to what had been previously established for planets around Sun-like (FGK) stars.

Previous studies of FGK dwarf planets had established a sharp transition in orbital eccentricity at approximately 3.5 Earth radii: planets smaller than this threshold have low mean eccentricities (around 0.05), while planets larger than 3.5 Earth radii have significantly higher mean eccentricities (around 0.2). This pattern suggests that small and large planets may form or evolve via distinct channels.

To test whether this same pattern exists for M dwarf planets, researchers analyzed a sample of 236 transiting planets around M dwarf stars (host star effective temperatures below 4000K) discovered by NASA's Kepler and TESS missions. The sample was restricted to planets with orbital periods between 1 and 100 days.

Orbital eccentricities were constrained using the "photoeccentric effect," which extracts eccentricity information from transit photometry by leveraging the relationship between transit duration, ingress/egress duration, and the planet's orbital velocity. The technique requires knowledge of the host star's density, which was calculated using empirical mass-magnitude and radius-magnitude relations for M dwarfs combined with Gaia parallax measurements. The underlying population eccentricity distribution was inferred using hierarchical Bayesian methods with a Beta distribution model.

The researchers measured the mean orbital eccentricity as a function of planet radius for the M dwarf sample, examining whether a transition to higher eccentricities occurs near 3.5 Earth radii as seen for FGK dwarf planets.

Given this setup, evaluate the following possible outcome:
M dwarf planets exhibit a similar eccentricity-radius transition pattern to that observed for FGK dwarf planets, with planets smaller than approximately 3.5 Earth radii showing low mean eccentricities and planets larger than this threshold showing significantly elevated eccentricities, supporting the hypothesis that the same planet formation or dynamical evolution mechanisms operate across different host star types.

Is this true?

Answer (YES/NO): YES